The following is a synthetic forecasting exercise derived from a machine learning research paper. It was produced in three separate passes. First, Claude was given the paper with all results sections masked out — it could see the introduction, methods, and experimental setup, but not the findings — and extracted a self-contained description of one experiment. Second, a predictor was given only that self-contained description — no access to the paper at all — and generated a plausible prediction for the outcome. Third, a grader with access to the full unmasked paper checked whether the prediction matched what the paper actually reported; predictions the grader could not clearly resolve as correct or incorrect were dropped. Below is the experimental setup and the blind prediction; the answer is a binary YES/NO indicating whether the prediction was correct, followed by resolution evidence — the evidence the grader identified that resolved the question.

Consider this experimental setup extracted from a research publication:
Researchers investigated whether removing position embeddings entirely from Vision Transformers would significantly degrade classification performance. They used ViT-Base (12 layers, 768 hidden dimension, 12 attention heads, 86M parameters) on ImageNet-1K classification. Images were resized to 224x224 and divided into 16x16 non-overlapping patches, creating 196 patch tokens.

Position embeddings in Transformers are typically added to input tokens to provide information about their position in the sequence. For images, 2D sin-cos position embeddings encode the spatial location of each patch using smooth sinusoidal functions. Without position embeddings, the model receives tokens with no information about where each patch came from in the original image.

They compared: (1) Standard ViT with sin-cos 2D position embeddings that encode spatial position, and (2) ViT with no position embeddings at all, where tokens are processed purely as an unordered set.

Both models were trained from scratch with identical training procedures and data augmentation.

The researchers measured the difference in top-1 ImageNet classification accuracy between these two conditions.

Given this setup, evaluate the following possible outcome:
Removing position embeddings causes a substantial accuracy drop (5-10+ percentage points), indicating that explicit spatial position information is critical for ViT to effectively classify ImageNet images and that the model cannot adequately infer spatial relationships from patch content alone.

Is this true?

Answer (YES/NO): NO